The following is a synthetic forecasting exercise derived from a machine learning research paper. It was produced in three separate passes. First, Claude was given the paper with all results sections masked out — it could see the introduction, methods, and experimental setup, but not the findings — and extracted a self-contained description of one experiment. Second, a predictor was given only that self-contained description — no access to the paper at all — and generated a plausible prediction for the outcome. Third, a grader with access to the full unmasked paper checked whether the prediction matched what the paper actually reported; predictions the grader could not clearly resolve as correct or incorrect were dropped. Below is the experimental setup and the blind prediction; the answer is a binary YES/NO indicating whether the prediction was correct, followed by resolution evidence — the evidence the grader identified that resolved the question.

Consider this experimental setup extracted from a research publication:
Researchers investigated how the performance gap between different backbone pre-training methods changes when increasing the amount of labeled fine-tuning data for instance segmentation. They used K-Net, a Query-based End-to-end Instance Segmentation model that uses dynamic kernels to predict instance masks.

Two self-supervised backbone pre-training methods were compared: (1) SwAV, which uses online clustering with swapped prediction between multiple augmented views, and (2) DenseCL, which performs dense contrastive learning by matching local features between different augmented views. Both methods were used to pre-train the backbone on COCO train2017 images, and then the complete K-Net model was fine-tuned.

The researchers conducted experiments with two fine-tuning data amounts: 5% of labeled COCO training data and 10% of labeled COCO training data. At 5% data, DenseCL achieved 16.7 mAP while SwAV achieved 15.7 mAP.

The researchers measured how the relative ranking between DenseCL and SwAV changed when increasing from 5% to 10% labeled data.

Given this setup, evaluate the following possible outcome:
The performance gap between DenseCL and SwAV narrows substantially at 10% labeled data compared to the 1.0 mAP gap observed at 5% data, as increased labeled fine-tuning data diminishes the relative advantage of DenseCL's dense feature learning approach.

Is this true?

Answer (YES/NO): NO